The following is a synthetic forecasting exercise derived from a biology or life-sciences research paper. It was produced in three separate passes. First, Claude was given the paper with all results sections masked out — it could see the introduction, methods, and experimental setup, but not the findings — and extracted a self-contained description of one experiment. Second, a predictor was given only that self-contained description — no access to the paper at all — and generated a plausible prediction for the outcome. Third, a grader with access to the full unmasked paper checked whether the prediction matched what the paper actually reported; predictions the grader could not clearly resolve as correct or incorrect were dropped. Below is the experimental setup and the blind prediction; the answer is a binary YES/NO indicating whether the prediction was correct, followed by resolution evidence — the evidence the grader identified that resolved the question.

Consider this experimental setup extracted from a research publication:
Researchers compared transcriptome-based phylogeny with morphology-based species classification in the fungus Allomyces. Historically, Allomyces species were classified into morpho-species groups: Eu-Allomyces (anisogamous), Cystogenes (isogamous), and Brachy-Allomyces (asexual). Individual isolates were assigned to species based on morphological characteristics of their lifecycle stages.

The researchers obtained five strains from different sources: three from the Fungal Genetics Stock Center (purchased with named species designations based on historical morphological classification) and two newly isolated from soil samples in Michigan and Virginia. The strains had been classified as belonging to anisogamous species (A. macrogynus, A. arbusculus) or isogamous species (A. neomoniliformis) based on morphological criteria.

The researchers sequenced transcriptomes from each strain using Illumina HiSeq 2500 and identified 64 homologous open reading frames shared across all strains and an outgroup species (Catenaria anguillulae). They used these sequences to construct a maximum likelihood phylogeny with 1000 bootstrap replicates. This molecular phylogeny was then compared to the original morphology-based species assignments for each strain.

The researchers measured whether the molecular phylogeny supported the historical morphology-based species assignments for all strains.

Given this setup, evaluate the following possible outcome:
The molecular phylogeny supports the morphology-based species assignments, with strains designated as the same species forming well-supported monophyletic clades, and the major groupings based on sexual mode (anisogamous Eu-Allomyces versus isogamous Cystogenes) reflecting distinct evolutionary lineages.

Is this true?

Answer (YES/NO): NO